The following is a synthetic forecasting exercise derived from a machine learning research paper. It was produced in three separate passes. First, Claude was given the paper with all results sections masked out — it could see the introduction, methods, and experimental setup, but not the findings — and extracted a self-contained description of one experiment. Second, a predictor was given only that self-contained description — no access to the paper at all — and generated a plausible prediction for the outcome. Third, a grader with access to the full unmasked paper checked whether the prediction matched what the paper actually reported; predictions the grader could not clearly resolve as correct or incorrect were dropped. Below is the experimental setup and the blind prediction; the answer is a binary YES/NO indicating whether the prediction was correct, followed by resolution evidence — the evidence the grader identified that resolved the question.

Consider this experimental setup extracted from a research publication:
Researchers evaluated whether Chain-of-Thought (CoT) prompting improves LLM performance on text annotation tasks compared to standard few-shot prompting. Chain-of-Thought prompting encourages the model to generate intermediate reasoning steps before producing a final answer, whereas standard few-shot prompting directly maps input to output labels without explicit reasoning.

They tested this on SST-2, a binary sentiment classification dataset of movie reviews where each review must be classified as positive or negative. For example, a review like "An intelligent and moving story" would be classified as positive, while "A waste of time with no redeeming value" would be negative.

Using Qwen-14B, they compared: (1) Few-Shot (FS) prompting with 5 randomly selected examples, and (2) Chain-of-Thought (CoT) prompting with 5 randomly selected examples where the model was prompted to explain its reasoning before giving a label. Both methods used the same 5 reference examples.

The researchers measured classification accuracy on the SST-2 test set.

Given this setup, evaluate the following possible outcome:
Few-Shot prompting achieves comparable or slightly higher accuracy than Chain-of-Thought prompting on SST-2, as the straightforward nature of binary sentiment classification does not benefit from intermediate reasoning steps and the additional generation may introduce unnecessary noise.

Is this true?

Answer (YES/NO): YES